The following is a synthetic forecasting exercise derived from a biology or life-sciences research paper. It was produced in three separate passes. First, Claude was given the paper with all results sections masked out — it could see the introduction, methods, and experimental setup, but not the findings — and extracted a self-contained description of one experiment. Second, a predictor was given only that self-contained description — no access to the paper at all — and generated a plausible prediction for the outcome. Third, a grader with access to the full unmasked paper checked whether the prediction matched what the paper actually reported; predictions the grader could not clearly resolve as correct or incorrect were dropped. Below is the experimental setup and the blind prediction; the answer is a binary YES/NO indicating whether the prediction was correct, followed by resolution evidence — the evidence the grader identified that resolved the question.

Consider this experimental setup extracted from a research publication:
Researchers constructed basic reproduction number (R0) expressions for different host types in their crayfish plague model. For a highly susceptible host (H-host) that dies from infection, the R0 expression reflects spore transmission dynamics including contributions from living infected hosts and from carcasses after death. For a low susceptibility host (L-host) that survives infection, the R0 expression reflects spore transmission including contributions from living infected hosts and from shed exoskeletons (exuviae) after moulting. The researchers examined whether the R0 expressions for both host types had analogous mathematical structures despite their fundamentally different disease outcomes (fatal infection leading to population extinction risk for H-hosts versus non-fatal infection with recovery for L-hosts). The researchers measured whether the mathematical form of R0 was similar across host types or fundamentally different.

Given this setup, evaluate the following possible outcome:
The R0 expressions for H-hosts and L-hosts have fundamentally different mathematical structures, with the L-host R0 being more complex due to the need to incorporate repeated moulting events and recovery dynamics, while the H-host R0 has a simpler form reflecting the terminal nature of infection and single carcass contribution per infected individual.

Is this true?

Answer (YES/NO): NO